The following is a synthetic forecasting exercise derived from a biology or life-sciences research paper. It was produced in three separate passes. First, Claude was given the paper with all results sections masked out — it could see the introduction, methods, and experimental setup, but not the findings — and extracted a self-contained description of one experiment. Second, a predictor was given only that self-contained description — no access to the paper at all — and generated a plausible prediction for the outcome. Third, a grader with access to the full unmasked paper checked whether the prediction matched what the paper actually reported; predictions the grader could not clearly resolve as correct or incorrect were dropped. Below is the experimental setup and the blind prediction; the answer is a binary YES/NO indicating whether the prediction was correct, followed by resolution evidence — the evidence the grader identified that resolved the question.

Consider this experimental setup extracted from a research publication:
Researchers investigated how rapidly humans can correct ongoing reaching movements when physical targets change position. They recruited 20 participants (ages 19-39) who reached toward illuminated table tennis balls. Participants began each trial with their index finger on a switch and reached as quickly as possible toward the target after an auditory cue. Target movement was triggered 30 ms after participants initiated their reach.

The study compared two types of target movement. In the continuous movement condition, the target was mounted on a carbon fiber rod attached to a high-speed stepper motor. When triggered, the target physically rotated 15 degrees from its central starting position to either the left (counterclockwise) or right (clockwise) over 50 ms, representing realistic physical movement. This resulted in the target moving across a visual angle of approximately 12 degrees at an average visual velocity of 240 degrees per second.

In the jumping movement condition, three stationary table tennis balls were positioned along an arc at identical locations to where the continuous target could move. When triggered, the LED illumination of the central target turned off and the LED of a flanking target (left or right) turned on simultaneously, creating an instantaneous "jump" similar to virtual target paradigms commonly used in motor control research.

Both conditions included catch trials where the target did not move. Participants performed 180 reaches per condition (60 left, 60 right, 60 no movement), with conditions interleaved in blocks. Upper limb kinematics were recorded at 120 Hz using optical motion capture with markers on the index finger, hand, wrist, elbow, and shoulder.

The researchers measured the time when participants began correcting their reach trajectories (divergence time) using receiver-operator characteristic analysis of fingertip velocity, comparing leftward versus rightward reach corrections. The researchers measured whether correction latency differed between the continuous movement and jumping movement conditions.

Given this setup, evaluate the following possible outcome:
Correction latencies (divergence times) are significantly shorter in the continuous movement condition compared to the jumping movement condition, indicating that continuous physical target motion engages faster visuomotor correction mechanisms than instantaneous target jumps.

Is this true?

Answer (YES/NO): YES